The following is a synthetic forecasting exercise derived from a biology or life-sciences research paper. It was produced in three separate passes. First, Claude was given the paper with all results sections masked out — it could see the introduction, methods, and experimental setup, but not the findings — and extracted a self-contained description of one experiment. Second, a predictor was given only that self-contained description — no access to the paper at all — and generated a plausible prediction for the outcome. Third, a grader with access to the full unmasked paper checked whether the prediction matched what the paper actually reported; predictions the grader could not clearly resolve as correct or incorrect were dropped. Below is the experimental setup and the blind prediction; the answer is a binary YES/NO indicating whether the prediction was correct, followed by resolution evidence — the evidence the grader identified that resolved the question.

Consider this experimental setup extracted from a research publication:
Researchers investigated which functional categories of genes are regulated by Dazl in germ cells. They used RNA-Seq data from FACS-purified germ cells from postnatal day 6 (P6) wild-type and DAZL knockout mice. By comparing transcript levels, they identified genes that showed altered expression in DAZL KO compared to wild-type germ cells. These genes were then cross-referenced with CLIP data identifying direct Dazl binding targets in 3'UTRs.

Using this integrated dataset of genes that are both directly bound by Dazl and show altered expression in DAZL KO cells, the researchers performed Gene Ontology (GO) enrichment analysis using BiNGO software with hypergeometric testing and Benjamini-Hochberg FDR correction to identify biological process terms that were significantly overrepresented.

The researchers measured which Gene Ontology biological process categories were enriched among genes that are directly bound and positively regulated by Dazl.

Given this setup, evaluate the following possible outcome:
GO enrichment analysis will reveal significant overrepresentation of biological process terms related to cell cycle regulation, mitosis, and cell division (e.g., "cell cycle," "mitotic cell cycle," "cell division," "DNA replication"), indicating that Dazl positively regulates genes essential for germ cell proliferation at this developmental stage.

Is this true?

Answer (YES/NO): YES